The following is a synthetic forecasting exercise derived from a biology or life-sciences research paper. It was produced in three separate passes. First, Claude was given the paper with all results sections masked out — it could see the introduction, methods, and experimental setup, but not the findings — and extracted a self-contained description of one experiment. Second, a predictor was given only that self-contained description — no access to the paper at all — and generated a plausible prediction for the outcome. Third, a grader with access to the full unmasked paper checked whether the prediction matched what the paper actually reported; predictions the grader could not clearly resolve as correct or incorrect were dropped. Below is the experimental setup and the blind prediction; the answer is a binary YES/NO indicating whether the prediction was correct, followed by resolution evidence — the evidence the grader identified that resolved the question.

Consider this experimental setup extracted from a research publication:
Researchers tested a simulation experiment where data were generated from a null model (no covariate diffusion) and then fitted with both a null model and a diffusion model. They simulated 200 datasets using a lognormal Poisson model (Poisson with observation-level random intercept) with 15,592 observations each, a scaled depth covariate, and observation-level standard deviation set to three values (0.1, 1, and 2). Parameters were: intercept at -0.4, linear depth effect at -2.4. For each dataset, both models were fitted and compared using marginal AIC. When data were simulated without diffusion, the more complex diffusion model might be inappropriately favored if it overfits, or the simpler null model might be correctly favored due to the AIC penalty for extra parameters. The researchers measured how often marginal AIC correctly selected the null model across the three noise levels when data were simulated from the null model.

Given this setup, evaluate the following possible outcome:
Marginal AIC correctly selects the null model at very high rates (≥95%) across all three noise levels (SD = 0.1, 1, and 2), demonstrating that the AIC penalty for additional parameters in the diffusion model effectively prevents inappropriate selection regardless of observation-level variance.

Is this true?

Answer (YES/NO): NO